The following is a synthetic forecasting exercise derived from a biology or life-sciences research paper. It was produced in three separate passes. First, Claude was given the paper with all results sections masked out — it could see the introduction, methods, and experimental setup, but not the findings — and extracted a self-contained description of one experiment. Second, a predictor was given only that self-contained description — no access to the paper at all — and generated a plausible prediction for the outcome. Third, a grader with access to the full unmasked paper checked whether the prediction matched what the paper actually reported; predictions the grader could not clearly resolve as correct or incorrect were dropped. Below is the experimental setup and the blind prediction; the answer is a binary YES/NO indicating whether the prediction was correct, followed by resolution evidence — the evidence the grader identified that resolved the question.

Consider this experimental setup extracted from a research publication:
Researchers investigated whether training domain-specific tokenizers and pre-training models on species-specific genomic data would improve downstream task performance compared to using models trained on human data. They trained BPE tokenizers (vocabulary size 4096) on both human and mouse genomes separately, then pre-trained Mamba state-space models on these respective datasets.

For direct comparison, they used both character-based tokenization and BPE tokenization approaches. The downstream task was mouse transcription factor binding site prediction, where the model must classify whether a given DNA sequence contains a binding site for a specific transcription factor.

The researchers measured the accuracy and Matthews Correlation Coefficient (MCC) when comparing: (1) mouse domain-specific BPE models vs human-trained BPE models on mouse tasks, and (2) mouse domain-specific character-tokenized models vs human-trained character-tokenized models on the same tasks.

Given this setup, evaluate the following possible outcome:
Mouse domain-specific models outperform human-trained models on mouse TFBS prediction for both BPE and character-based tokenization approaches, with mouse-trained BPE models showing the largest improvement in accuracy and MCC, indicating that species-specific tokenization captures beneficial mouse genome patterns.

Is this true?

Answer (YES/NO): NO